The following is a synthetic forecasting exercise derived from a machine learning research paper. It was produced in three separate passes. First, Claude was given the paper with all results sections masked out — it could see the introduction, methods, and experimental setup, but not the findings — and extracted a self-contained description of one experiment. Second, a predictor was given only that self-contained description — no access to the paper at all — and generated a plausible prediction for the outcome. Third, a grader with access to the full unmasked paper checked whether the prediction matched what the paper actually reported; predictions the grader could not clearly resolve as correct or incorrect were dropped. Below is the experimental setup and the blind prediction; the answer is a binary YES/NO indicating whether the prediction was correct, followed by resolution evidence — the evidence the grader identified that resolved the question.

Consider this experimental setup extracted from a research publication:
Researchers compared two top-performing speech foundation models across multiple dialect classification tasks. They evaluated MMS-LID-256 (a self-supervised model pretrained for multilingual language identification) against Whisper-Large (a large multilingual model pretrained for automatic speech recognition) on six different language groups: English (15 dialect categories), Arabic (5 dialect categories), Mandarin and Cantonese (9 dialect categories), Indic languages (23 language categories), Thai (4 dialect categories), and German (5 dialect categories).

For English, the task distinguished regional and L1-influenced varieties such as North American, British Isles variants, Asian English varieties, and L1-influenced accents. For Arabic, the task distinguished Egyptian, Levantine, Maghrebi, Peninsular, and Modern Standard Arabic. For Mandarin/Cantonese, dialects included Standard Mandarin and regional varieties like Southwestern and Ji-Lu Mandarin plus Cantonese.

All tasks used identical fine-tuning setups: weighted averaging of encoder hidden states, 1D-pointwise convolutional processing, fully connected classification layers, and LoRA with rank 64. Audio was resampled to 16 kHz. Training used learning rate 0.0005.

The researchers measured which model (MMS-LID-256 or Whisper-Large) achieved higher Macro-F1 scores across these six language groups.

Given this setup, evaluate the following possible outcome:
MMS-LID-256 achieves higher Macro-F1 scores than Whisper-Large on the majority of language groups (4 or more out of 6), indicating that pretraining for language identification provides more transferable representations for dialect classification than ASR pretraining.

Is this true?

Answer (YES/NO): NO